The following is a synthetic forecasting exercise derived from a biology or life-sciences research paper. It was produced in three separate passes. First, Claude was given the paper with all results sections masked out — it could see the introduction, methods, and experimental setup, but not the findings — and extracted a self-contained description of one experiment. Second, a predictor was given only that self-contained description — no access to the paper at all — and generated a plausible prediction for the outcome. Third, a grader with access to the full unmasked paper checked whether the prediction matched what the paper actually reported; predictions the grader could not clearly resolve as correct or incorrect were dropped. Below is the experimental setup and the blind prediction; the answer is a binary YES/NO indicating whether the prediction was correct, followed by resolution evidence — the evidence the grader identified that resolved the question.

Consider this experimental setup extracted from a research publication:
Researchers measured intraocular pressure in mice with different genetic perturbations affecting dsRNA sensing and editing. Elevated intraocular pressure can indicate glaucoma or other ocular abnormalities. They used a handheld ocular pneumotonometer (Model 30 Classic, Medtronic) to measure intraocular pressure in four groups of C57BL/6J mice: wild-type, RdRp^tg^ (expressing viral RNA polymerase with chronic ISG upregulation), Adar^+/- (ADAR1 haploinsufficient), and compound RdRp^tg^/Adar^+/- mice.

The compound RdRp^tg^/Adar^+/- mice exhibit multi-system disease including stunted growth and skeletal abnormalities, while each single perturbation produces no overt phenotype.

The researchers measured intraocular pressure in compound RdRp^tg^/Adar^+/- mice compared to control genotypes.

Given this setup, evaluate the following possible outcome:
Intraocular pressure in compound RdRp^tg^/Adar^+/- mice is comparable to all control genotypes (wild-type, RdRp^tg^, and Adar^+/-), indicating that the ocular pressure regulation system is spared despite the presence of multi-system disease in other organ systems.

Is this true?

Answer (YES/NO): YES